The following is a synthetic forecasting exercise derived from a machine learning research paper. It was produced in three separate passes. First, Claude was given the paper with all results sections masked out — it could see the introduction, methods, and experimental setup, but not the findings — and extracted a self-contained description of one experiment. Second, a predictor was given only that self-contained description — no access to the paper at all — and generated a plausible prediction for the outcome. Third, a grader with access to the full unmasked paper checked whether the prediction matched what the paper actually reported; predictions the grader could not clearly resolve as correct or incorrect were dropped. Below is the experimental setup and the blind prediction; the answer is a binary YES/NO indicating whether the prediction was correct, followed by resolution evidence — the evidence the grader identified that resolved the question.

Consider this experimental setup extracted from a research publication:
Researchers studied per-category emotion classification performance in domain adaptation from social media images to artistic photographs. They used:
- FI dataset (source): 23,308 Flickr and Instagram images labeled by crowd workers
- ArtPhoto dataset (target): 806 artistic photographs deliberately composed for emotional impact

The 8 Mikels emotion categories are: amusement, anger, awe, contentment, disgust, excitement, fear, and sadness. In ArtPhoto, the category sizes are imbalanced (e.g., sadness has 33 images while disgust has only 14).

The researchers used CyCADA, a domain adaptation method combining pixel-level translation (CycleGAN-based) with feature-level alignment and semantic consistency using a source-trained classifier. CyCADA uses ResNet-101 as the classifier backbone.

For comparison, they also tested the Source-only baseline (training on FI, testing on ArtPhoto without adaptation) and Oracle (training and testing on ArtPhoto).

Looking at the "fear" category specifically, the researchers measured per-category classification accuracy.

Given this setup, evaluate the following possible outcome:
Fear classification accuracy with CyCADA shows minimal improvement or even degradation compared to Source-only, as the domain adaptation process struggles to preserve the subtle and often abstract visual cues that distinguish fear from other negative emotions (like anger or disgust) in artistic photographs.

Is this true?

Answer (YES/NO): NO